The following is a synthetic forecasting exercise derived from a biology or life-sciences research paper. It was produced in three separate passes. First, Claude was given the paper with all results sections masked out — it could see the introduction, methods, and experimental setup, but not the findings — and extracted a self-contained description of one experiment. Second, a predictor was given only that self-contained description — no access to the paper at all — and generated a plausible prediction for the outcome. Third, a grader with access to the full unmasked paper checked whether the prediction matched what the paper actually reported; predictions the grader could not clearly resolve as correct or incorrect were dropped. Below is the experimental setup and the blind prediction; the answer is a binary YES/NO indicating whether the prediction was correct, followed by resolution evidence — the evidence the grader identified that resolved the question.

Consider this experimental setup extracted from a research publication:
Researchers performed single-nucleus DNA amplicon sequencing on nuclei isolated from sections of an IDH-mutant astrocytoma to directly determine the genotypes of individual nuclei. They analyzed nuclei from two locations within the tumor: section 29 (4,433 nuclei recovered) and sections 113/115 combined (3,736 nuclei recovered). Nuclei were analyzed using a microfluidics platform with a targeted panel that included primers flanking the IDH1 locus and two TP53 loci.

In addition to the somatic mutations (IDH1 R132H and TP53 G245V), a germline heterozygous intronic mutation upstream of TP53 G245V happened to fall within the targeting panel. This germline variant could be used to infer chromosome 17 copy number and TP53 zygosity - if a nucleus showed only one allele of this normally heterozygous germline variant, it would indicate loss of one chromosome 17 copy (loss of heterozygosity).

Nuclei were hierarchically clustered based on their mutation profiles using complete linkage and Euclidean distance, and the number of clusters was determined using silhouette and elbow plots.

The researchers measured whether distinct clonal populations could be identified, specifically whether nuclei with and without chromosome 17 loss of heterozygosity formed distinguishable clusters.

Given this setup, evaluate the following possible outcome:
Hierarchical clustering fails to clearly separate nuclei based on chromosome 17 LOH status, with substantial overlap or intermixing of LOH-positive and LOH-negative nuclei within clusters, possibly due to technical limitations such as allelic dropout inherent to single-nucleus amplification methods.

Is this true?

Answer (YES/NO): NO